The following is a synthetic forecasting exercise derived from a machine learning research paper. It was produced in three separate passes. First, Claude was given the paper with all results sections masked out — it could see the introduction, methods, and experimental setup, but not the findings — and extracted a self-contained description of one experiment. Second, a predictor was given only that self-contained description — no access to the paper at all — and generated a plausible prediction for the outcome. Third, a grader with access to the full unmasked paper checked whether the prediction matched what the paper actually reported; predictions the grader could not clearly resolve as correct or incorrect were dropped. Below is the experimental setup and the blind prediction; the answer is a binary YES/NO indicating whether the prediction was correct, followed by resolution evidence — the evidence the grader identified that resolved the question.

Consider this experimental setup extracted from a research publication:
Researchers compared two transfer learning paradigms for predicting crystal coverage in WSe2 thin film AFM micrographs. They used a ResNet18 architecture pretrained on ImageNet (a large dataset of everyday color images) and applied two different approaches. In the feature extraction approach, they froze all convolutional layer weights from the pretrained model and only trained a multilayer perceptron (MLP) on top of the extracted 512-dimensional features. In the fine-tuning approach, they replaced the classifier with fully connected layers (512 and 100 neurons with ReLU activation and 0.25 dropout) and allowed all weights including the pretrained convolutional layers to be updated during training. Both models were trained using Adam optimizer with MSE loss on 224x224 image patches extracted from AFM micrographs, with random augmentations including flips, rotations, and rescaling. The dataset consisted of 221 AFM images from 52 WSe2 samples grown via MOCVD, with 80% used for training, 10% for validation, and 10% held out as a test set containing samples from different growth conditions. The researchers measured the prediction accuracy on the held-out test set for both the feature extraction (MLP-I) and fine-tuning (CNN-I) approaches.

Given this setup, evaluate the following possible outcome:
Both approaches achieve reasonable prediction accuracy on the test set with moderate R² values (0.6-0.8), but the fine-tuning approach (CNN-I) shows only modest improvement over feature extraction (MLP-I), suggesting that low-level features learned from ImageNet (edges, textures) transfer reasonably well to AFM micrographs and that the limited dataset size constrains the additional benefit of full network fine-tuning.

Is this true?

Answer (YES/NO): NO